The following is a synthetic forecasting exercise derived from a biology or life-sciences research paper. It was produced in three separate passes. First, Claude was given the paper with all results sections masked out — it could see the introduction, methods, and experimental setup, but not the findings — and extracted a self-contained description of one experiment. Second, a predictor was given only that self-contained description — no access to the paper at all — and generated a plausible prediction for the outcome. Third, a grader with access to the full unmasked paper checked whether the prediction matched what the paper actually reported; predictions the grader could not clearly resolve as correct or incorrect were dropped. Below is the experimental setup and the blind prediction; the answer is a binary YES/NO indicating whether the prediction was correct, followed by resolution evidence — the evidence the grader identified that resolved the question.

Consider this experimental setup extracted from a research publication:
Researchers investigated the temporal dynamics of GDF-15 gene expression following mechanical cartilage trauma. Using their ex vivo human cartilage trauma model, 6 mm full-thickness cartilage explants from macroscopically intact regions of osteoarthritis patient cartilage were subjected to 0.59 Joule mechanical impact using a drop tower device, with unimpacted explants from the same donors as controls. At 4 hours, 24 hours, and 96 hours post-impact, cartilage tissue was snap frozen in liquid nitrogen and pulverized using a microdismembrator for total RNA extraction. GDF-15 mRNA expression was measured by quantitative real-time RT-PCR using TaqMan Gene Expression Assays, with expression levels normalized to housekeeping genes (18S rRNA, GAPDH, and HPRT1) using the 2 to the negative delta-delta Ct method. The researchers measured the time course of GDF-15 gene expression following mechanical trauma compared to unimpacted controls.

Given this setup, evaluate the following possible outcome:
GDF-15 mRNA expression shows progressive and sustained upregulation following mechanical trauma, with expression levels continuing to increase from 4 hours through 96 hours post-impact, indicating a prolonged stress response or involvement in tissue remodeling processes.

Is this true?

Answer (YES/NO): NO